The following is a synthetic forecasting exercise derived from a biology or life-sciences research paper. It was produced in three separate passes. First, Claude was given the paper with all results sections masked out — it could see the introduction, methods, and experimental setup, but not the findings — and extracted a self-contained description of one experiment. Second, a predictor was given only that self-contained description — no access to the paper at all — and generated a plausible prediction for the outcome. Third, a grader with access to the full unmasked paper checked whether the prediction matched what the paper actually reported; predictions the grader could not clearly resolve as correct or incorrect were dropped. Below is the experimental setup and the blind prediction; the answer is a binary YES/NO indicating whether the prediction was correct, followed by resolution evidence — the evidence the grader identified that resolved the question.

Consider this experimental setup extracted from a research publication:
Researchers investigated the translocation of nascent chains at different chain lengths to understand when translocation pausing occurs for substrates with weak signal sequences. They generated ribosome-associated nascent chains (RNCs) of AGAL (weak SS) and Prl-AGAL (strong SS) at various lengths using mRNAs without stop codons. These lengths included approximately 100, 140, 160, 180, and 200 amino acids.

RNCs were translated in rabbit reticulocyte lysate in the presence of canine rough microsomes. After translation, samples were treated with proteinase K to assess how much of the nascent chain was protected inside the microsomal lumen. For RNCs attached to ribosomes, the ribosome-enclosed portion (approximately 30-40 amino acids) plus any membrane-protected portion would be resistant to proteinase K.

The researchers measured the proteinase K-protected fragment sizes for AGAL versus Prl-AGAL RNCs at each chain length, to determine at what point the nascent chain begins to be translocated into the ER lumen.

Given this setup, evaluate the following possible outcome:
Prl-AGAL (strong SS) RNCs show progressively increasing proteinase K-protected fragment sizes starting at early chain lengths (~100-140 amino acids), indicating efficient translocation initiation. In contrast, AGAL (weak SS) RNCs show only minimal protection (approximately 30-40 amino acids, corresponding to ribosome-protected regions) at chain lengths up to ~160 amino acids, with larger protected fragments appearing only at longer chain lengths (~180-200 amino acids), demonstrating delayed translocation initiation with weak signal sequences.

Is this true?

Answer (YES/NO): YES